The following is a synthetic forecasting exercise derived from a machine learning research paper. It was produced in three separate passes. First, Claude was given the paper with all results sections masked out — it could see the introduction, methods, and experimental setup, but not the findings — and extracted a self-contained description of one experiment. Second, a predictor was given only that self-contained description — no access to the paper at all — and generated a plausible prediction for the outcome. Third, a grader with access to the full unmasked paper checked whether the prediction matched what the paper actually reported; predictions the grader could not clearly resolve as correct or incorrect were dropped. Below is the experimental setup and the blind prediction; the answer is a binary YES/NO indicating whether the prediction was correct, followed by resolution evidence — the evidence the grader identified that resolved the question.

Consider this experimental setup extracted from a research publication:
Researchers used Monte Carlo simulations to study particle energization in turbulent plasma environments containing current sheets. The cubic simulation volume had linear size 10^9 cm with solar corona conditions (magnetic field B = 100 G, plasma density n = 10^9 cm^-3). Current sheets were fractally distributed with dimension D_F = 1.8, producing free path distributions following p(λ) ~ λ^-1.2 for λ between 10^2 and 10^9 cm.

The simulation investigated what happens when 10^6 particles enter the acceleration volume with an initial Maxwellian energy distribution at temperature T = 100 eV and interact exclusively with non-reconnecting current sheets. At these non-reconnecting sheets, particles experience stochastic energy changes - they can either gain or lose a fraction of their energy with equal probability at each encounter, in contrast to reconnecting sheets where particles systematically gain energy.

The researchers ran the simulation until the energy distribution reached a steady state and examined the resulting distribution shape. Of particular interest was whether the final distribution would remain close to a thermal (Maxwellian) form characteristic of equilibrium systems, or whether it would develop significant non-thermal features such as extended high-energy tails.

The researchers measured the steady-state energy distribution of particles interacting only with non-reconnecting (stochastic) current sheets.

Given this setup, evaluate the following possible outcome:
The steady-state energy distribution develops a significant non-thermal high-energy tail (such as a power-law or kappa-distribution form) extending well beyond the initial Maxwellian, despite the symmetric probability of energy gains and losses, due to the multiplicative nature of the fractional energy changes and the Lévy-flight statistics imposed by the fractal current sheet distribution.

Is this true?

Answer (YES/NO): NO